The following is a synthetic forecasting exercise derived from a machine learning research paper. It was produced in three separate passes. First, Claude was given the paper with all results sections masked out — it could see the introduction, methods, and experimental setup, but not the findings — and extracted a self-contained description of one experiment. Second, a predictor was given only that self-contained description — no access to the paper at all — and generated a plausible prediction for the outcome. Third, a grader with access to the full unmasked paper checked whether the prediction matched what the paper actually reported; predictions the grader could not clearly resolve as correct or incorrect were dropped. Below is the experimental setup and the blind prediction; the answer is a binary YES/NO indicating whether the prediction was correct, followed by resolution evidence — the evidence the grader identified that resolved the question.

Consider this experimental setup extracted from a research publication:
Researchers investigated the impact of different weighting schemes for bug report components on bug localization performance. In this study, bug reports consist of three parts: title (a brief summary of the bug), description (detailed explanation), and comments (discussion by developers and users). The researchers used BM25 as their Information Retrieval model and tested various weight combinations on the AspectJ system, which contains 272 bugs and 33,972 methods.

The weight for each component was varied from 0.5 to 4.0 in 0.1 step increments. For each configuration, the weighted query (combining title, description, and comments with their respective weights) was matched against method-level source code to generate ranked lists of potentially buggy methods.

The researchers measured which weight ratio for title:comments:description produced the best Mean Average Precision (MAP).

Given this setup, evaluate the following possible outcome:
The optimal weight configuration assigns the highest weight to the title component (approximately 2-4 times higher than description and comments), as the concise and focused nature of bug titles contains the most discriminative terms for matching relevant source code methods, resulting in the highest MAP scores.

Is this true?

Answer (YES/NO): NO